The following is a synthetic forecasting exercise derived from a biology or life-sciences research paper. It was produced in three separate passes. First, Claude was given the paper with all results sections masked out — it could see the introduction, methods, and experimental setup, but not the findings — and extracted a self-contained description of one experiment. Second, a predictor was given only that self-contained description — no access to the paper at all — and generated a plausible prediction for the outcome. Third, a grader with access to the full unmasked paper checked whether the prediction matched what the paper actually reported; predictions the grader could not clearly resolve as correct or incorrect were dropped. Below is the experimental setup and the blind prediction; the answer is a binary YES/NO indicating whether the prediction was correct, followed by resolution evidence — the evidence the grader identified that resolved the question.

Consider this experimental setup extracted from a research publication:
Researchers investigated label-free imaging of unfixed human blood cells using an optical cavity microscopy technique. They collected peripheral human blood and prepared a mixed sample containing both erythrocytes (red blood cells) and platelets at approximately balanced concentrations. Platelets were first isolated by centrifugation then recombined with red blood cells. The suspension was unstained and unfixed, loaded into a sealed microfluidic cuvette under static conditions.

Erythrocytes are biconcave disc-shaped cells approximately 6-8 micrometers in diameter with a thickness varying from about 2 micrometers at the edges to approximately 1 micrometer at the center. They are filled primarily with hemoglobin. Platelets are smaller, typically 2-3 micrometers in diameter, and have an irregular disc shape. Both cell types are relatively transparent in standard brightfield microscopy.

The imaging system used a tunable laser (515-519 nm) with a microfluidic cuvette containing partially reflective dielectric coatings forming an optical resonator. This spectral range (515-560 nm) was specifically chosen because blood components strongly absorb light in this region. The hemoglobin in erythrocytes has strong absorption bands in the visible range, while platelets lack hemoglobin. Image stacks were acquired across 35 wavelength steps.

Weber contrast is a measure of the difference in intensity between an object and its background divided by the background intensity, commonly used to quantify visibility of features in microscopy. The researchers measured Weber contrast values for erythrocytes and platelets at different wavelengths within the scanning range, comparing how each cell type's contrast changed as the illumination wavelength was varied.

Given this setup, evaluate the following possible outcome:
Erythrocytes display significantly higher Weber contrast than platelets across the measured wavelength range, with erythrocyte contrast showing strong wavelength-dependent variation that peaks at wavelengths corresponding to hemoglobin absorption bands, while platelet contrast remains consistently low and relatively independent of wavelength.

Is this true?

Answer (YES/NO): NO